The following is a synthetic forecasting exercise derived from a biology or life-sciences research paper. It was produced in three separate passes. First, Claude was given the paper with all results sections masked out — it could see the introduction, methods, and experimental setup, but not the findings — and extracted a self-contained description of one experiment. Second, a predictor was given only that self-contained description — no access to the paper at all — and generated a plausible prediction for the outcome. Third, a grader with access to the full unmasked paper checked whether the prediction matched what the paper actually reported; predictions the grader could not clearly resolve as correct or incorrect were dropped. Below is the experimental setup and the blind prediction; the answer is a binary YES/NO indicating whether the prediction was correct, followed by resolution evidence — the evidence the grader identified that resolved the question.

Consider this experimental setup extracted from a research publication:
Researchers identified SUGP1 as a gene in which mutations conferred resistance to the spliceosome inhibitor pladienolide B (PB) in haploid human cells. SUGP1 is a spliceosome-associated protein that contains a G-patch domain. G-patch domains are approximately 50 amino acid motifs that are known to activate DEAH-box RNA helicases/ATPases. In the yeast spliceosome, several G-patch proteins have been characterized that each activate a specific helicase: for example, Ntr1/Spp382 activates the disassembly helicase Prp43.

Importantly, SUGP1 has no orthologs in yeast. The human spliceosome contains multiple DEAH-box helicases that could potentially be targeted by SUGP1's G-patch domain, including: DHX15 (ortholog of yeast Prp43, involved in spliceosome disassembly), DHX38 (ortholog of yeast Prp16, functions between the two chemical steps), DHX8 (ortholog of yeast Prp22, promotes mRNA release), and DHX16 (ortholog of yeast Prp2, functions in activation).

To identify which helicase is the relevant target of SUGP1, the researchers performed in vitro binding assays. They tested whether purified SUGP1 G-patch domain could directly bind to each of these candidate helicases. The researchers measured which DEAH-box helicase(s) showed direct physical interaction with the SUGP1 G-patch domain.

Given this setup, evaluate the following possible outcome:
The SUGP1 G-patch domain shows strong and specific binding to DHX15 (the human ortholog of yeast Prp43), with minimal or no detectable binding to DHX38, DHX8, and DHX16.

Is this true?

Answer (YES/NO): YES